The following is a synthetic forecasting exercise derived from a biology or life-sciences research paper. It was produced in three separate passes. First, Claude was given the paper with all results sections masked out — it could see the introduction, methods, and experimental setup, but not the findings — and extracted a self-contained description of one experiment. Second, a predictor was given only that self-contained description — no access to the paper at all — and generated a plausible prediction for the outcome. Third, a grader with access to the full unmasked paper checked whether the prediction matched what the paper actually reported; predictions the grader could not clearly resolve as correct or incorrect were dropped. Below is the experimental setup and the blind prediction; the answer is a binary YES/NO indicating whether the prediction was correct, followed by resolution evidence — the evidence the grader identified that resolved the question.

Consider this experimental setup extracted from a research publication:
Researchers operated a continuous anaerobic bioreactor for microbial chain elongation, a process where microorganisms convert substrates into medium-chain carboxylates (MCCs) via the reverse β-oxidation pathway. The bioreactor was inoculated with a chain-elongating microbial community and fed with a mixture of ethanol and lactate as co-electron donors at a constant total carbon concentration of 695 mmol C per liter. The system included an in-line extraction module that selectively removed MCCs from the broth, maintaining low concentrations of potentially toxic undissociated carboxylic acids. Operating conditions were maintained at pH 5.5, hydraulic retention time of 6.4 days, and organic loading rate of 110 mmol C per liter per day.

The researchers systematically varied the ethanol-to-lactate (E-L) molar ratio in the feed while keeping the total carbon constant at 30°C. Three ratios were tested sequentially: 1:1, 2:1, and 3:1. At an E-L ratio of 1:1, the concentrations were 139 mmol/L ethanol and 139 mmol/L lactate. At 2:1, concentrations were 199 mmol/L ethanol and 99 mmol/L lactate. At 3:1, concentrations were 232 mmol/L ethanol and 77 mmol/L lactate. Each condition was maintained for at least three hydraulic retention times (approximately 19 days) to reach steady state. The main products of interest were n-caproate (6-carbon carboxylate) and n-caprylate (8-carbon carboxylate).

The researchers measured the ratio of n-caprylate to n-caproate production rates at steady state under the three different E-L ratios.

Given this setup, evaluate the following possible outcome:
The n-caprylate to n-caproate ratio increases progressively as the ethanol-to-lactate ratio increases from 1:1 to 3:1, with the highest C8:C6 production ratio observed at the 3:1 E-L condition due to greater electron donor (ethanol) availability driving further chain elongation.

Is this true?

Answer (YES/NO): YES